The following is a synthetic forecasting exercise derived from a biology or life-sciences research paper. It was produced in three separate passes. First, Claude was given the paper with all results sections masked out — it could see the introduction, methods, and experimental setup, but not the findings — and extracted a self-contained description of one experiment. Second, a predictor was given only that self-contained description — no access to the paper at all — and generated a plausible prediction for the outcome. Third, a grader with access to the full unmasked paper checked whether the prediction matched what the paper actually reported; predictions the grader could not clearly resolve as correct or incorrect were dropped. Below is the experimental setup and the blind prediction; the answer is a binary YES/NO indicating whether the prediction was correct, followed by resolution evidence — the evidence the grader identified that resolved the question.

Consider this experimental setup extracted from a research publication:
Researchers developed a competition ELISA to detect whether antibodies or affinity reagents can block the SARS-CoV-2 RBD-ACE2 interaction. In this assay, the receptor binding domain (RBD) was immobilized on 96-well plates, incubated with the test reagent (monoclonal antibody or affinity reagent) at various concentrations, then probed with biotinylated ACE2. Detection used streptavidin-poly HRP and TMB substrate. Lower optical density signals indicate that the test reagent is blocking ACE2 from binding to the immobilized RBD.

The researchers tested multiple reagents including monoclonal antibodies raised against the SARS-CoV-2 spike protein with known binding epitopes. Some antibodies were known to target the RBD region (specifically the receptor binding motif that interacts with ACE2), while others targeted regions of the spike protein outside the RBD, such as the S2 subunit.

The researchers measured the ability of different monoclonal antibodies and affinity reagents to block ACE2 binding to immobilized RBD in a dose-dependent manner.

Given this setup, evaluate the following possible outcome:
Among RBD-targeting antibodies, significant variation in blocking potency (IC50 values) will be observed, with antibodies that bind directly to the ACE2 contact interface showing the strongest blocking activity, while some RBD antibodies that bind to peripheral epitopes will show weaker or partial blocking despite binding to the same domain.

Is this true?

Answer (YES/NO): YES